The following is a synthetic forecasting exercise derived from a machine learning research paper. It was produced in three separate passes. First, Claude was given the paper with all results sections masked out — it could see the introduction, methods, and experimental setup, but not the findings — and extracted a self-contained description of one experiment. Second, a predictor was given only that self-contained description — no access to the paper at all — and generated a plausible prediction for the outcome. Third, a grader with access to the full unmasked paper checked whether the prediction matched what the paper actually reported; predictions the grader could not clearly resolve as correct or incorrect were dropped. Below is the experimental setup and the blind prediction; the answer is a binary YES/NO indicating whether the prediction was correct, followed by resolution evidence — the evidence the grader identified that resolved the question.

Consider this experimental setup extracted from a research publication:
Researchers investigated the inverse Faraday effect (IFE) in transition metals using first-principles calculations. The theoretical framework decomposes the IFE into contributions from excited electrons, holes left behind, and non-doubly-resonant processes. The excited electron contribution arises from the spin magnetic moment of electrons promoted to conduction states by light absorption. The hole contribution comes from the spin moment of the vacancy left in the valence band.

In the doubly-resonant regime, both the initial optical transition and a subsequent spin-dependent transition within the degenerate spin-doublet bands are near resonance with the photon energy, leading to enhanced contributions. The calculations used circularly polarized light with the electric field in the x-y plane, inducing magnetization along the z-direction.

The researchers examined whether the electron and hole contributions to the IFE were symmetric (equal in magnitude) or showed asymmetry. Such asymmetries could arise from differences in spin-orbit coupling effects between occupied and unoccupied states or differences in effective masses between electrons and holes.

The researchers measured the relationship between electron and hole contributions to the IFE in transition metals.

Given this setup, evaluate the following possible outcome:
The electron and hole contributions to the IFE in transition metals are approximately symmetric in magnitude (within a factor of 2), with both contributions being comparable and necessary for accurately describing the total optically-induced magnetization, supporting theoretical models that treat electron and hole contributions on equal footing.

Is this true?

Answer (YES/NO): YES